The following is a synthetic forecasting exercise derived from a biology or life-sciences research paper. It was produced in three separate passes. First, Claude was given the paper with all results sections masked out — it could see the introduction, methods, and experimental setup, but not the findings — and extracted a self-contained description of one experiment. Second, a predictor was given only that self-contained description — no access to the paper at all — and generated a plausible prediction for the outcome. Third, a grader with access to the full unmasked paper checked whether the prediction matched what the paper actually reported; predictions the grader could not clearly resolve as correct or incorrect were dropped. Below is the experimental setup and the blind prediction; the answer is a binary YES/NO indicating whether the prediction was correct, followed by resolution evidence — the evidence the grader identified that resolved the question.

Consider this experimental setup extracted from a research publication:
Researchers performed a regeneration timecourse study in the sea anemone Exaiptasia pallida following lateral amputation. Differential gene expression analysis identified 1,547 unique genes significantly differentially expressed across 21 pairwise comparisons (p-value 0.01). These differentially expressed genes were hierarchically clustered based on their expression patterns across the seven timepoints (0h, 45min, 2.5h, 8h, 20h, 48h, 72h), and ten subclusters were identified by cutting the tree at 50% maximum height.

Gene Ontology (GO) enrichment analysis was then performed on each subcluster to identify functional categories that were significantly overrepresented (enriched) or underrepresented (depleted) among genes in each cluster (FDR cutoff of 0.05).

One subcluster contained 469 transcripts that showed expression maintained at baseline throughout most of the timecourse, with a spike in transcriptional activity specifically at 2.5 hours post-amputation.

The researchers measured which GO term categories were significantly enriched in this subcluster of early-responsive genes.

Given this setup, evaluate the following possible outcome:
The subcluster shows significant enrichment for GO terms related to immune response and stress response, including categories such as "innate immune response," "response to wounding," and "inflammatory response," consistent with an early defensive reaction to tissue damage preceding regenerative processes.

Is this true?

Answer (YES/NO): NO